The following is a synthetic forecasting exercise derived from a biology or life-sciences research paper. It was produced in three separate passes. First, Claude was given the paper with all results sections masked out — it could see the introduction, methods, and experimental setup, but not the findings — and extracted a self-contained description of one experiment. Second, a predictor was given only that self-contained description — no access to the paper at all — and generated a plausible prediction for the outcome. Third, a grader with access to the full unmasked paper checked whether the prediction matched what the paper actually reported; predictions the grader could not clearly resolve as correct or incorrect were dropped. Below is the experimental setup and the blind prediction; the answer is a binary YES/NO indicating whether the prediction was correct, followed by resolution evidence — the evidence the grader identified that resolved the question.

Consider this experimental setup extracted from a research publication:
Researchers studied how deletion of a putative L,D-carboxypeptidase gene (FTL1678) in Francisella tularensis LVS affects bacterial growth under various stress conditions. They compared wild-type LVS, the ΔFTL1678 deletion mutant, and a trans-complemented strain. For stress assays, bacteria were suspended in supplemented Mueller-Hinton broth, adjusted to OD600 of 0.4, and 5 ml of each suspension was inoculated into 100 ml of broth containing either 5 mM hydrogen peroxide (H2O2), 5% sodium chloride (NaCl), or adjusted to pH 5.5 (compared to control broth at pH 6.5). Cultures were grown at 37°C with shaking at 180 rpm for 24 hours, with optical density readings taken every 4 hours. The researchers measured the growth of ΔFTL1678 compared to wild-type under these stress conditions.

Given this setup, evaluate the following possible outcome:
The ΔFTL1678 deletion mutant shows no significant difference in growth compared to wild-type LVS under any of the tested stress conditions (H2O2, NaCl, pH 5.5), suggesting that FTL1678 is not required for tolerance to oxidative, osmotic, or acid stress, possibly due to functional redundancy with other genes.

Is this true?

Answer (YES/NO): NO